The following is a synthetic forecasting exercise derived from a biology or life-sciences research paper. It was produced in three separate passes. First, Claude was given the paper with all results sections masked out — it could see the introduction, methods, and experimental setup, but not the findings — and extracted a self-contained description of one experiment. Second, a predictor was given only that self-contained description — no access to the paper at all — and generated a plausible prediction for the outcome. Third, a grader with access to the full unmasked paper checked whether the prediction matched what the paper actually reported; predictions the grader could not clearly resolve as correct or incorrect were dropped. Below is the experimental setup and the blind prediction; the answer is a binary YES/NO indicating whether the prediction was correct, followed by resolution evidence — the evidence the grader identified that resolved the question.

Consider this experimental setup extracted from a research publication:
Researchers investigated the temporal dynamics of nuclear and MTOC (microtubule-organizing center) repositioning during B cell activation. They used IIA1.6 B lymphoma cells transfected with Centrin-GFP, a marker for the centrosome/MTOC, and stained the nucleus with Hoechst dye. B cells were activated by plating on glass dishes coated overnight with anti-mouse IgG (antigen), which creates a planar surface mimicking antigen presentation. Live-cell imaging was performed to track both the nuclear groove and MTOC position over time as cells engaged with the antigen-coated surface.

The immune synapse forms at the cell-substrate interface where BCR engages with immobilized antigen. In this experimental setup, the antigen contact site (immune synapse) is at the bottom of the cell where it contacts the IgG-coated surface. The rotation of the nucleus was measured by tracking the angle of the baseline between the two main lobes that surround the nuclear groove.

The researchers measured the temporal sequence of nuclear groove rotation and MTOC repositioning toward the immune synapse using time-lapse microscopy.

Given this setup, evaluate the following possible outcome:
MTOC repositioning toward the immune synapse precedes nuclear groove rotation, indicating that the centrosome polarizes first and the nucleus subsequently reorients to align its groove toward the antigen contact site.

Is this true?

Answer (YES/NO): YES